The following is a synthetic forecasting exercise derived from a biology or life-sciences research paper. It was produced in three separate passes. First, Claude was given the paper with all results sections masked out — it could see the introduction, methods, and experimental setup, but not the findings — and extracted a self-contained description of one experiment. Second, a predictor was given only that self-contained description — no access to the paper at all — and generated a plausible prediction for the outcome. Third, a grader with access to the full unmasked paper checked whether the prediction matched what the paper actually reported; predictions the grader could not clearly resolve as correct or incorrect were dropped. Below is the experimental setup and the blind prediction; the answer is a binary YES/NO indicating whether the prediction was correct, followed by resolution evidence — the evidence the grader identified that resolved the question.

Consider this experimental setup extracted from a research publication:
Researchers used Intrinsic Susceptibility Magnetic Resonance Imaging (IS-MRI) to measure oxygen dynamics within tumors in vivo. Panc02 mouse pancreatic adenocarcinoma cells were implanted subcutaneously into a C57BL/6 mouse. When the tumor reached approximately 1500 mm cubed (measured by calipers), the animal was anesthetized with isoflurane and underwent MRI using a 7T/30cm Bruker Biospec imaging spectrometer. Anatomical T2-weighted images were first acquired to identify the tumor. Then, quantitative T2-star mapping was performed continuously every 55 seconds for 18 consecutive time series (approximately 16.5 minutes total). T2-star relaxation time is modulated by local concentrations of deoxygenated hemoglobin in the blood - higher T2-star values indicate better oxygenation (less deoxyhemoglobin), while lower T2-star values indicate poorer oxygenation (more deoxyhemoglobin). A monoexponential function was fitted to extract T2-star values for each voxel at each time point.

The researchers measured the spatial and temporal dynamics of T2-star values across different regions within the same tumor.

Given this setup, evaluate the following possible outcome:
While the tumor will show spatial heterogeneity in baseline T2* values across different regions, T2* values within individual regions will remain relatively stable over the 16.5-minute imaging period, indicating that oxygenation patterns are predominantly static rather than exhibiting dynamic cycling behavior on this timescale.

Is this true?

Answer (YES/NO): NO